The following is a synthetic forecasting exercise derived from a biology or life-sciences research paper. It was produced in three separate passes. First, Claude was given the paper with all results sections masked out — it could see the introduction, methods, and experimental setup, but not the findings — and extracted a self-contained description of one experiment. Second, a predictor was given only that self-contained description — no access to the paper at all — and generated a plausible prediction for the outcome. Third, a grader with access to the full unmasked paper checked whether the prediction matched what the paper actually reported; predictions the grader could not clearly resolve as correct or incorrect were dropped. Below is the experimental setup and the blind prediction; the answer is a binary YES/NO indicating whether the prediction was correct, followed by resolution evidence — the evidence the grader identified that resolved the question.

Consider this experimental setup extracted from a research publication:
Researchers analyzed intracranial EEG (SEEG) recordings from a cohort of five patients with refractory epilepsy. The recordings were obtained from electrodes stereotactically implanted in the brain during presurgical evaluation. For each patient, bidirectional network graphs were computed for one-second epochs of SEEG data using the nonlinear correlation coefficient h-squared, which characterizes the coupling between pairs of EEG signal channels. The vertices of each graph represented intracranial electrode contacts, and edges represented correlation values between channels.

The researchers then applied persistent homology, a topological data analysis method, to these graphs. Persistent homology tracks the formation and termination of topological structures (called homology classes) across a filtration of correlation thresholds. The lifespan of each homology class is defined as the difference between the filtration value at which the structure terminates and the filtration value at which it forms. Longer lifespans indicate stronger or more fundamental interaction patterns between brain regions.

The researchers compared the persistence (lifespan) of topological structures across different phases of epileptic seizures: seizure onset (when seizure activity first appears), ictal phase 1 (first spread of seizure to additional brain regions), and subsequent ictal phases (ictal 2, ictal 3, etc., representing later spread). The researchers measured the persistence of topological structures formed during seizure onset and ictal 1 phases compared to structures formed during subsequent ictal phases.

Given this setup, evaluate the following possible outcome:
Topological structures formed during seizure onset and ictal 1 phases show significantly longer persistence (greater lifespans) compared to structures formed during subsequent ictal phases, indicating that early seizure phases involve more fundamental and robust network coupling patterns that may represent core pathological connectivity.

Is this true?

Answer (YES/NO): YES